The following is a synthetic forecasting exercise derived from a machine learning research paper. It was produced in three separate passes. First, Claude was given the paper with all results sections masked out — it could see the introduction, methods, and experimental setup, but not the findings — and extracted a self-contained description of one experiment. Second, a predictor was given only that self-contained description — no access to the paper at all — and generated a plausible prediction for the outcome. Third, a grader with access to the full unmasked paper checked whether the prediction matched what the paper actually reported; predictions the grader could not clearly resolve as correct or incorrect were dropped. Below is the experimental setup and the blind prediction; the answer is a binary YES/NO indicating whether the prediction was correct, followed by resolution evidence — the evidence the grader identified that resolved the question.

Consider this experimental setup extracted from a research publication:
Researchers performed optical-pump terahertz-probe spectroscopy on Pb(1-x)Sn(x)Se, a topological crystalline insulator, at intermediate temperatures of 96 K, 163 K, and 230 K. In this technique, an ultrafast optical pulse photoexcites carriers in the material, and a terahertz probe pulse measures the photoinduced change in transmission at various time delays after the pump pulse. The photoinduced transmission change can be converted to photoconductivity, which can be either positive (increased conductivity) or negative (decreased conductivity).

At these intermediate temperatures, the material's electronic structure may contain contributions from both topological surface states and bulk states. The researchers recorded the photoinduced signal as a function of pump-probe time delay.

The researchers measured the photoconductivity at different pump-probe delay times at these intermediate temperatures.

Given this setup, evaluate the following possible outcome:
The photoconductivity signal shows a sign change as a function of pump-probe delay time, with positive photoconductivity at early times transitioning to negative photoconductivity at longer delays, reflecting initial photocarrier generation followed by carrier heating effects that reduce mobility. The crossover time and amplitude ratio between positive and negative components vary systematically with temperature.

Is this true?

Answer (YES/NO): NO